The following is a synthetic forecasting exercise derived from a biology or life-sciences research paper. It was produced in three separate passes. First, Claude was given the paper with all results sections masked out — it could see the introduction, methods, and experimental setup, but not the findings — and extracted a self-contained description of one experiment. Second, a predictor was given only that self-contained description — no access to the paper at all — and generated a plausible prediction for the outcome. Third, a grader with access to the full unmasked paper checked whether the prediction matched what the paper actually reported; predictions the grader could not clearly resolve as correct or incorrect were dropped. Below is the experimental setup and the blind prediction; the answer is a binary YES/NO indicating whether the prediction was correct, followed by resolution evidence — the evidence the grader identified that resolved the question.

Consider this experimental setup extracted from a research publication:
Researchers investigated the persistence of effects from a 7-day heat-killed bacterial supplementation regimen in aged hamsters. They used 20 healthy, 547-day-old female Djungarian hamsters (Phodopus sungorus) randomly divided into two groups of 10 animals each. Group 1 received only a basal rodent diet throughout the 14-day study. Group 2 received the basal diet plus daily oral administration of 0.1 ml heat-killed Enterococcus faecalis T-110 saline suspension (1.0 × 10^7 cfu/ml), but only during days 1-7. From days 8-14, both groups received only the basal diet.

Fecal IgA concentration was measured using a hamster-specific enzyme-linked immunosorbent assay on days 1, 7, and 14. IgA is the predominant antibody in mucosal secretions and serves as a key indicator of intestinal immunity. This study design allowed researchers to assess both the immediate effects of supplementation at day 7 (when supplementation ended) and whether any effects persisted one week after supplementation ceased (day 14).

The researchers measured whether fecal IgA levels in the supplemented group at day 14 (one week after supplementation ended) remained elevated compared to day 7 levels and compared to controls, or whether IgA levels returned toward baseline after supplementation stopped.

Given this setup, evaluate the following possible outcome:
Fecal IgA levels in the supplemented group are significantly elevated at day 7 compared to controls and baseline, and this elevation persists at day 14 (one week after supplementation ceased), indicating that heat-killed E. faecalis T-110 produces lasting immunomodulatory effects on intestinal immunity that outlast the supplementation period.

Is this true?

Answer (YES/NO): NO